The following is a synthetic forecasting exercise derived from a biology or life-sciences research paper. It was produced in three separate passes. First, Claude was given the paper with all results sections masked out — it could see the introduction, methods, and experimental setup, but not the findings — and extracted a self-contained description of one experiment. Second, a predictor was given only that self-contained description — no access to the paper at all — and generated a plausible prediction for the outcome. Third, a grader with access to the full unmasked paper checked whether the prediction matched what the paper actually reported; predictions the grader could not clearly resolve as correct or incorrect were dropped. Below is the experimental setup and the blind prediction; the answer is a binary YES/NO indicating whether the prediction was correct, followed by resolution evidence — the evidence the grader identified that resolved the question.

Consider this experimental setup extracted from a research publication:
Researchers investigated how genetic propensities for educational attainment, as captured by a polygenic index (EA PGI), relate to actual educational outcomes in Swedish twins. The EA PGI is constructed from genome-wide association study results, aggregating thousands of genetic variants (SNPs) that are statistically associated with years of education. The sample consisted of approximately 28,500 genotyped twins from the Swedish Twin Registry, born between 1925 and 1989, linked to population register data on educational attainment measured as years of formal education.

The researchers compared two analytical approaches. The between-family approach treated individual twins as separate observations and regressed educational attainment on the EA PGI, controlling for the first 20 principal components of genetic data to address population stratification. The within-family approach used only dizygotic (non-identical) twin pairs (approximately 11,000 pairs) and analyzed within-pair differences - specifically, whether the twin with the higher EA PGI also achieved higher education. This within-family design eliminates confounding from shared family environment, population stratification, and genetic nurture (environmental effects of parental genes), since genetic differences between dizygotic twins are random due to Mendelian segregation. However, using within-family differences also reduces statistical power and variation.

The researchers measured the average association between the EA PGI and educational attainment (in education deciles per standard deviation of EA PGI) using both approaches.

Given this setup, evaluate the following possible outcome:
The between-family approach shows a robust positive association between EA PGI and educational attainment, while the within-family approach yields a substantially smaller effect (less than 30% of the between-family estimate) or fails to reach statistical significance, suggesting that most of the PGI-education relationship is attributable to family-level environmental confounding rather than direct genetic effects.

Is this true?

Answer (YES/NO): NO